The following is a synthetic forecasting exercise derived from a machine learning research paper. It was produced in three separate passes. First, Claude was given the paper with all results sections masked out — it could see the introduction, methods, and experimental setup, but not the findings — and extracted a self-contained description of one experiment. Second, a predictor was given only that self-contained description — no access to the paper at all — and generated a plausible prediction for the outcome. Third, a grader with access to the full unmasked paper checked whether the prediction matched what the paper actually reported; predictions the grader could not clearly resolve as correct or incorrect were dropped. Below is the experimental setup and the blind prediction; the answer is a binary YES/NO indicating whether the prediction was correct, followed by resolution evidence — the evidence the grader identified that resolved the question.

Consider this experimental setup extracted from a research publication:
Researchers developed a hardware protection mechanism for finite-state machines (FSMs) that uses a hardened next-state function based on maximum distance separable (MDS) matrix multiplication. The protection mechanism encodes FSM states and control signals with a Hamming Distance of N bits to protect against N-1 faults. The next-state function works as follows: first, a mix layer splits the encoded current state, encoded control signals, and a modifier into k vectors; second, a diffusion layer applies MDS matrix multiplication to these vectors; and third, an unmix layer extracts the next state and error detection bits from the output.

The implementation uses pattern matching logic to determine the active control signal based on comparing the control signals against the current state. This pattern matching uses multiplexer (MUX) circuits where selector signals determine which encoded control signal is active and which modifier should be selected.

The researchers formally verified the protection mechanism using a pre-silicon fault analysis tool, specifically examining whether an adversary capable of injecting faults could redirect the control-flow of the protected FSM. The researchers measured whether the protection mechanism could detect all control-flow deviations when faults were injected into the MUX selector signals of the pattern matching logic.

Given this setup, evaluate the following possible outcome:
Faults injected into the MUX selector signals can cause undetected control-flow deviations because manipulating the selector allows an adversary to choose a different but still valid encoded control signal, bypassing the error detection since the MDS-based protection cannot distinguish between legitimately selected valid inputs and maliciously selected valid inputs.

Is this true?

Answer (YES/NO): YES